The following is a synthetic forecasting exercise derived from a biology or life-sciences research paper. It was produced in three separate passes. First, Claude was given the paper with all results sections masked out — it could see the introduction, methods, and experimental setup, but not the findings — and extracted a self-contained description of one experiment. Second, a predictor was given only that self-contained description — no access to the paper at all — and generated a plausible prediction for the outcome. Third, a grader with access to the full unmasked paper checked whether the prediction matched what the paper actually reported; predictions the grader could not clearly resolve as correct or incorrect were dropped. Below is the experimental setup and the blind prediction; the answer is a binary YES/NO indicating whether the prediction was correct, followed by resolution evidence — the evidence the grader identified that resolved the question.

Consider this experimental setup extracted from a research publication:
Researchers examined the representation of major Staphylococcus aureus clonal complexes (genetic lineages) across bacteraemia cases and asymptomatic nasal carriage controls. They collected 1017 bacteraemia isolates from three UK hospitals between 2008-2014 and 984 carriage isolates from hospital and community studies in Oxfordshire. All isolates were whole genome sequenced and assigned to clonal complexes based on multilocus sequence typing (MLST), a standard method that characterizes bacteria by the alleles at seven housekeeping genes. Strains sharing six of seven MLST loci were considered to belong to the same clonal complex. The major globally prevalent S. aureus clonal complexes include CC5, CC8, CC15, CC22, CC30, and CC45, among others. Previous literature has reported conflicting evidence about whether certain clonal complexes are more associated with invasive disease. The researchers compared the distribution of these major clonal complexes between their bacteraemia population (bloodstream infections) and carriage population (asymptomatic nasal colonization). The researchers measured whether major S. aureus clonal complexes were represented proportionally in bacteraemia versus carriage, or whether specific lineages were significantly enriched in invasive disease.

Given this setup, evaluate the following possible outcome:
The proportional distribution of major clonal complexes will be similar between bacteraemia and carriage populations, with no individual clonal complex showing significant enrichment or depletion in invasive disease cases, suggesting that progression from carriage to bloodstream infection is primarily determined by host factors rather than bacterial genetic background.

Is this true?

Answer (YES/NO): YES